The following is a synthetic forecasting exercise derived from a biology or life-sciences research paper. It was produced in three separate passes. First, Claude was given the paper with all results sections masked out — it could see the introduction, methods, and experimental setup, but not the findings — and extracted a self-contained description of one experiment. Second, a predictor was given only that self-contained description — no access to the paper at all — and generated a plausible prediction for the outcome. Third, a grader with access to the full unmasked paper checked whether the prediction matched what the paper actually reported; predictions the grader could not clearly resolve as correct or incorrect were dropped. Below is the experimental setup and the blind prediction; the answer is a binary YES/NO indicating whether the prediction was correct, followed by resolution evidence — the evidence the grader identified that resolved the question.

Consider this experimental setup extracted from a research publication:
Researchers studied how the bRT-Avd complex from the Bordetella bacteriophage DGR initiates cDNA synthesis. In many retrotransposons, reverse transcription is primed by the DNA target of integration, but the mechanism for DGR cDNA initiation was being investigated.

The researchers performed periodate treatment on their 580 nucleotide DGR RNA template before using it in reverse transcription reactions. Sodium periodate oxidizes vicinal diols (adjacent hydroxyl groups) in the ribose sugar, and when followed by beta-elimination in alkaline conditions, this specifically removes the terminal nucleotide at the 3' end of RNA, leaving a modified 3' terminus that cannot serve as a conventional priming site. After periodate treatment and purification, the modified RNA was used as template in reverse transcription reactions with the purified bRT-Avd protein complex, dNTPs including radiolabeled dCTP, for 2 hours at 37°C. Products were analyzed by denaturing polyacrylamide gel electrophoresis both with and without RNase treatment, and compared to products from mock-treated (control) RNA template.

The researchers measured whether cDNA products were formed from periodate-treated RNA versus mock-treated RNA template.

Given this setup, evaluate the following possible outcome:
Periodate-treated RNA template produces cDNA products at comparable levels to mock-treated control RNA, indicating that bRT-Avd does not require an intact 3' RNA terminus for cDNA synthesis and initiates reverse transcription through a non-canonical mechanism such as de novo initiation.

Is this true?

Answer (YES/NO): NO